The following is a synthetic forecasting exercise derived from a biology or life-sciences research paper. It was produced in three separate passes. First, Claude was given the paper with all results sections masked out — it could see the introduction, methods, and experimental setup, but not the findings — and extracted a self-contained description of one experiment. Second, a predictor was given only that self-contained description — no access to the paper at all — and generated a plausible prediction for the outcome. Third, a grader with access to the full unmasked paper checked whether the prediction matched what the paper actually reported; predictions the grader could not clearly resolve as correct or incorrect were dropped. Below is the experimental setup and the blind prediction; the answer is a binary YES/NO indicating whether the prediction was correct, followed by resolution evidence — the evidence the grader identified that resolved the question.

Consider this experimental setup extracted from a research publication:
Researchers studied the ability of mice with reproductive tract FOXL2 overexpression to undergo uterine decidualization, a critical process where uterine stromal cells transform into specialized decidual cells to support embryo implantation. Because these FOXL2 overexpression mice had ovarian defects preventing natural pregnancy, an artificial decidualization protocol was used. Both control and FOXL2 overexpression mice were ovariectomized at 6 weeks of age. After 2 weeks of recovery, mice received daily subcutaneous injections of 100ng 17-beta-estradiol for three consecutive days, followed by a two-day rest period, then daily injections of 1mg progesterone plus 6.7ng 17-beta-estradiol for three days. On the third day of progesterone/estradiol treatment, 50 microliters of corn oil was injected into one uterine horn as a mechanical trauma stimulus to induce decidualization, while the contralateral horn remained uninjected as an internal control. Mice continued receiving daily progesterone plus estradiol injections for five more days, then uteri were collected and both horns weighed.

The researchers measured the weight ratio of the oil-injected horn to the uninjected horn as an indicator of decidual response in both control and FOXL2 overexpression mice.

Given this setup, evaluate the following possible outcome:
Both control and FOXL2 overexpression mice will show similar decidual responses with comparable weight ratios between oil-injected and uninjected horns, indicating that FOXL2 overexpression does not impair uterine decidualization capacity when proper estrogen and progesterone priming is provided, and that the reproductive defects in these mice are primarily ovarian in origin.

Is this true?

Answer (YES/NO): NO